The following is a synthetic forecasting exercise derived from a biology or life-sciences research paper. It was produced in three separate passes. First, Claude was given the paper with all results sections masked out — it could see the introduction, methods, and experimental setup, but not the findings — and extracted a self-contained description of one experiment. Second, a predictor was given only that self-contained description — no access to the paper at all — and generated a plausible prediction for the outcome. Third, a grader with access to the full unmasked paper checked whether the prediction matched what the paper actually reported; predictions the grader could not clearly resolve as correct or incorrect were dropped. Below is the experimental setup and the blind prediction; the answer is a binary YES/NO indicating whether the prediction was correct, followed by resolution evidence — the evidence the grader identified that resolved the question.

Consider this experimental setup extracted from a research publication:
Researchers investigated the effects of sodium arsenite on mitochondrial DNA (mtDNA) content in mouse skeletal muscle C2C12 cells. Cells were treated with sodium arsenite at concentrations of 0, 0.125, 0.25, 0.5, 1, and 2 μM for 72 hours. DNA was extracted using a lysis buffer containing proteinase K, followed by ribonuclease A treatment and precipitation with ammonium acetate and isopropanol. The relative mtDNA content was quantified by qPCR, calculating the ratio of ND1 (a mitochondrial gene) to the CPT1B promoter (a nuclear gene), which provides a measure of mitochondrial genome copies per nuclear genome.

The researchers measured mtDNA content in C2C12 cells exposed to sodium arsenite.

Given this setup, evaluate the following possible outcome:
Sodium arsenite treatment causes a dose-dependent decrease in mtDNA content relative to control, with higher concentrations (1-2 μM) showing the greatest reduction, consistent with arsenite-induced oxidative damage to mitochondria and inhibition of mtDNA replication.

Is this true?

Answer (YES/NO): YES